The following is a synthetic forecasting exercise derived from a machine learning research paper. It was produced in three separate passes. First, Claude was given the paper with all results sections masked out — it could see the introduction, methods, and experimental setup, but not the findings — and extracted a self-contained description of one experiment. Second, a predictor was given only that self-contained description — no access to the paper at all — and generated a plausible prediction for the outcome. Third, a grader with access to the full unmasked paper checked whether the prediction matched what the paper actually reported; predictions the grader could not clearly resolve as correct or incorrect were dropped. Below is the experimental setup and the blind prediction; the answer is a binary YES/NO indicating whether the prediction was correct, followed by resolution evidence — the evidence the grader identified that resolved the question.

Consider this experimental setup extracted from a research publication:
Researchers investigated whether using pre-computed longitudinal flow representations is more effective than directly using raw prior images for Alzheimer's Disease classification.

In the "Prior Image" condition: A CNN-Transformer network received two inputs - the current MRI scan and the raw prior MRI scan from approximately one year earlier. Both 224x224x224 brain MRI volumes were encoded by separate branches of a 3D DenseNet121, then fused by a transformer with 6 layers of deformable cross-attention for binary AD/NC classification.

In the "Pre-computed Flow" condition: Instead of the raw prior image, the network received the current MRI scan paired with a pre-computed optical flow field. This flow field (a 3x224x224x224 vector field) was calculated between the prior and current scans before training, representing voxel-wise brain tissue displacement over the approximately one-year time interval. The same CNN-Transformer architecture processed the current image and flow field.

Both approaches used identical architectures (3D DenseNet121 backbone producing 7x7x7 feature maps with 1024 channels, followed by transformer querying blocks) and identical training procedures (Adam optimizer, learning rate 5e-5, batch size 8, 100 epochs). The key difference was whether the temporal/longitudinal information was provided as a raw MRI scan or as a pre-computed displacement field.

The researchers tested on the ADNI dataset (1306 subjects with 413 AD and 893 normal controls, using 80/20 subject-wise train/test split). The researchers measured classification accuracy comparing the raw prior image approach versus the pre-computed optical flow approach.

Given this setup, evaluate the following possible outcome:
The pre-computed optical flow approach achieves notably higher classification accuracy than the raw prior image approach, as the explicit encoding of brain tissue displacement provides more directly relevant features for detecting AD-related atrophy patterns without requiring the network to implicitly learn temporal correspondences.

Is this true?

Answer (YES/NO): YES